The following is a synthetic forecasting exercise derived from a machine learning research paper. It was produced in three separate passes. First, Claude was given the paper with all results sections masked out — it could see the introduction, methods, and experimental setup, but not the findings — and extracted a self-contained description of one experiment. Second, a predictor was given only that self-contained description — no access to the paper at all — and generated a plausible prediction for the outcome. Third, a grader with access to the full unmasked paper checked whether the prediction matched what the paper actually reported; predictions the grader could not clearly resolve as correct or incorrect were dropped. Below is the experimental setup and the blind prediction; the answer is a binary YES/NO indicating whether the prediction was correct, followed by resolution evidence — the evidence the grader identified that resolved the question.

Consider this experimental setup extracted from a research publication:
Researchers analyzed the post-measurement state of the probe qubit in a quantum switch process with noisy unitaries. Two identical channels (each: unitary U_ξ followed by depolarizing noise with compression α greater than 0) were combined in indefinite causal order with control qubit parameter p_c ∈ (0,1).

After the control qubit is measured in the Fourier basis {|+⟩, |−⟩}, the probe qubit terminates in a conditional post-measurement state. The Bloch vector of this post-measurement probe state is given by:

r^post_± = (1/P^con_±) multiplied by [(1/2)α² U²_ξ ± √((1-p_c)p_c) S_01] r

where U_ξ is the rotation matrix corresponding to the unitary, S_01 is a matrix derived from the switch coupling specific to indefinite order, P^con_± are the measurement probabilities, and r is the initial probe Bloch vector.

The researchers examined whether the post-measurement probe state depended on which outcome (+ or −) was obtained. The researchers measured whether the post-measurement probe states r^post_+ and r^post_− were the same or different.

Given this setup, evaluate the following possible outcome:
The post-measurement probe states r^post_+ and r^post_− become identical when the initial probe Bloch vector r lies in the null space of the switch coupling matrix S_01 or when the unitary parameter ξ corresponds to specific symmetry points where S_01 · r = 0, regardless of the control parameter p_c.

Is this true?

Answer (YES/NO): NO